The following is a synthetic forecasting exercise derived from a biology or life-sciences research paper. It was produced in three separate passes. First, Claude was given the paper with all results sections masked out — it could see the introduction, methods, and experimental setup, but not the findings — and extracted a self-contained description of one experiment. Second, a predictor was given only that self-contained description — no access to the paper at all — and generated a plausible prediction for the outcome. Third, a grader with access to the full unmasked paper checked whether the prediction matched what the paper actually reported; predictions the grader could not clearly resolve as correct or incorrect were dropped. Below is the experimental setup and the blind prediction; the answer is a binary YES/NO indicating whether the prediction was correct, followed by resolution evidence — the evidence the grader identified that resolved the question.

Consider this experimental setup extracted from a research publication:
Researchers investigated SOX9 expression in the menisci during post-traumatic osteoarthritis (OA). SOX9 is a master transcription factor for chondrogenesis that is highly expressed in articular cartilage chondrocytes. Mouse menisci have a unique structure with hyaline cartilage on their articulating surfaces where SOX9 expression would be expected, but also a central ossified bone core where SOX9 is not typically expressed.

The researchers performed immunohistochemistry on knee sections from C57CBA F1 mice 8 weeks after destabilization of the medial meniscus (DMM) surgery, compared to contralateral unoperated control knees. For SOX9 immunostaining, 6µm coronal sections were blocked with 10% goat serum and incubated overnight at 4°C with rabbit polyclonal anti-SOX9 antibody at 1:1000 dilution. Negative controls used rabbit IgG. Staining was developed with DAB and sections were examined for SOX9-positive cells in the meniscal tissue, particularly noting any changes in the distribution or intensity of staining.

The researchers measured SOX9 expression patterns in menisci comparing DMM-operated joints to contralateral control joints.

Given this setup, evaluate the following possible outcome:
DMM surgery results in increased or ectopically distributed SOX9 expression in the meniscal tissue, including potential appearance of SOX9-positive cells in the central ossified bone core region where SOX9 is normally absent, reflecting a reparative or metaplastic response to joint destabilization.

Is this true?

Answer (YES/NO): NO